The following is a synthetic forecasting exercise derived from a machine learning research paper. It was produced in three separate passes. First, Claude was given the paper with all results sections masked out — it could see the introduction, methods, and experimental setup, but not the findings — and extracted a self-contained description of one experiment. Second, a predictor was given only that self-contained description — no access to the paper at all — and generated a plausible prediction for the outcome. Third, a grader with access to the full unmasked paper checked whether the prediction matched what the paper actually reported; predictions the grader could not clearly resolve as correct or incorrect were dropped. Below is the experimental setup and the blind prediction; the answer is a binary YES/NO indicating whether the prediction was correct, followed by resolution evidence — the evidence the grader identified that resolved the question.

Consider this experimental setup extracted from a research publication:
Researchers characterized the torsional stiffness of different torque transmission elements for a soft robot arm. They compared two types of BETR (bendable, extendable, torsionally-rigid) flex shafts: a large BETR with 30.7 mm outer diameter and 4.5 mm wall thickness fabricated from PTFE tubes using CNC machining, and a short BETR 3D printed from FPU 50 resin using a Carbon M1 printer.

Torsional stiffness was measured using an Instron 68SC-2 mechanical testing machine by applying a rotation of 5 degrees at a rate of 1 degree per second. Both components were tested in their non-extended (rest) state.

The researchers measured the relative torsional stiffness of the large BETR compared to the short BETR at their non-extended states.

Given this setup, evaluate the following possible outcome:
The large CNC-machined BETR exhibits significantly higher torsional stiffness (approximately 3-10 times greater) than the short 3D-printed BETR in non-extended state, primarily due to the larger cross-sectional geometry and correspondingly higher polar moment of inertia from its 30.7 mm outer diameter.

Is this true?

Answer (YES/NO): YES